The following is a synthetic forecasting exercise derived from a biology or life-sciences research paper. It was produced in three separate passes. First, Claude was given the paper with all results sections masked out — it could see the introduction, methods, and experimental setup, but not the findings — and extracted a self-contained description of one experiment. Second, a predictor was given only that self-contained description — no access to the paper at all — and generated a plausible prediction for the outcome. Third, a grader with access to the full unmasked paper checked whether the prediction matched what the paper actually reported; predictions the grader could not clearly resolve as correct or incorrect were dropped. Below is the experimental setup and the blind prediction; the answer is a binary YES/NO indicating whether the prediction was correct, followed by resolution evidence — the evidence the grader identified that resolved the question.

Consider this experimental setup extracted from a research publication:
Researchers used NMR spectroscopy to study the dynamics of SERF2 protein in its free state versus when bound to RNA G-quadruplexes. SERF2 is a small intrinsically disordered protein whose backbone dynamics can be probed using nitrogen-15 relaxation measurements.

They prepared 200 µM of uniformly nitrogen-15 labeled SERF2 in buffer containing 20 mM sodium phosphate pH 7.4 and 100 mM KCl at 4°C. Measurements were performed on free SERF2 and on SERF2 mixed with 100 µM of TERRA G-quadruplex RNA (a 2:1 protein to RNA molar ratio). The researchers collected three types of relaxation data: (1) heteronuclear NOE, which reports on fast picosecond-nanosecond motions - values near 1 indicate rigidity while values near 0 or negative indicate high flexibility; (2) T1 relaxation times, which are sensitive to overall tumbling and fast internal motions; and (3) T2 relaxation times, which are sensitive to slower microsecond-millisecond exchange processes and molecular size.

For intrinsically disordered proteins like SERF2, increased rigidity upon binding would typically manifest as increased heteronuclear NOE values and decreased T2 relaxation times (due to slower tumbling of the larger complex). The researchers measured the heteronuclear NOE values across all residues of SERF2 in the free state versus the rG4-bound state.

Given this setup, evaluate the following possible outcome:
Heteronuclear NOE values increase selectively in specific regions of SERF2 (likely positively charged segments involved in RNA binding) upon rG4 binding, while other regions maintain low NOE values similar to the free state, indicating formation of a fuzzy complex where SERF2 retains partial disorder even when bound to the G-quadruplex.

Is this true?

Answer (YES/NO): NO